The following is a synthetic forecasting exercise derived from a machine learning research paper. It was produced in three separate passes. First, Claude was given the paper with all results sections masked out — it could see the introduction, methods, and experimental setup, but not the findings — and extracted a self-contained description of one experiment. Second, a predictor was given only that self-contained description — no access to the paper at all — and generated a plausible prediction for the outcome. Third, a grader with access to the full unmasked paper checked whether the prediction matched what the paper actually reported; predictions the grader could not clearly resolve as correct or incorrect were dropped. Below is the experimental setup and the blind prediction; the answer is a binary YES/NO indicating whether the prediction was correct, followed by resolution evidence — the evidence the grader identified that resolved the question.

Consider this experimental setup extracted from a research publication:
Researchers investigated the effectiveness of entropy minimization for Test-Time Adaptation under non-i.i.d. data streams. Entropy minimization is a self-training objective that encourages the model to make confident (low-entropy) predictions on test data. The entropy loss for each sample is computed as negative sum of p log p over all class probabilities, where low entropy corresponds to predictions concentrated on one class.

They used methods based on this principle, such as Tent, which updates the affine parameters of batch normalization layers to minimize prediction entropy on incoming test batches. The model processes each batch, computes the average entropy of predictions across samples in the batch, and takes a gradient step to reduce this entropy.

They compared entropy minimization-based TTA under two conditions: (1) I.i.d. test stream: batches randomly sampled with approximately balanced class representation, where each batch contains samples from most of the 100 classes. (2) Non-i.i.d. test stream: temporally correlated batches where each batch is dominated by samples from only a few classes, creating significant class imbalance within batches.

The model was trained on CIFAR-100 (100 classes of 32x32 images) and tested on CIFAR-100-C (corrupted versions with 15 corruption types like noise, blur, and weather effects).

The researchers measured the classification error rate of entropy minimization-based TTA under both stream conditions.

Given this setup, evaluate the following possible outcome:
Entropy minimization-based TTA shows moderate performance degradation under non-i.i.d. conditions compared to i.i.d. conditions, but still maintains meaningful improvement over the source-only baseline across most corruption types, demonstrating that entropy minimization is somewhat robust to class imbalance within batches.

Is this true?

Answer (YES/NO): NO